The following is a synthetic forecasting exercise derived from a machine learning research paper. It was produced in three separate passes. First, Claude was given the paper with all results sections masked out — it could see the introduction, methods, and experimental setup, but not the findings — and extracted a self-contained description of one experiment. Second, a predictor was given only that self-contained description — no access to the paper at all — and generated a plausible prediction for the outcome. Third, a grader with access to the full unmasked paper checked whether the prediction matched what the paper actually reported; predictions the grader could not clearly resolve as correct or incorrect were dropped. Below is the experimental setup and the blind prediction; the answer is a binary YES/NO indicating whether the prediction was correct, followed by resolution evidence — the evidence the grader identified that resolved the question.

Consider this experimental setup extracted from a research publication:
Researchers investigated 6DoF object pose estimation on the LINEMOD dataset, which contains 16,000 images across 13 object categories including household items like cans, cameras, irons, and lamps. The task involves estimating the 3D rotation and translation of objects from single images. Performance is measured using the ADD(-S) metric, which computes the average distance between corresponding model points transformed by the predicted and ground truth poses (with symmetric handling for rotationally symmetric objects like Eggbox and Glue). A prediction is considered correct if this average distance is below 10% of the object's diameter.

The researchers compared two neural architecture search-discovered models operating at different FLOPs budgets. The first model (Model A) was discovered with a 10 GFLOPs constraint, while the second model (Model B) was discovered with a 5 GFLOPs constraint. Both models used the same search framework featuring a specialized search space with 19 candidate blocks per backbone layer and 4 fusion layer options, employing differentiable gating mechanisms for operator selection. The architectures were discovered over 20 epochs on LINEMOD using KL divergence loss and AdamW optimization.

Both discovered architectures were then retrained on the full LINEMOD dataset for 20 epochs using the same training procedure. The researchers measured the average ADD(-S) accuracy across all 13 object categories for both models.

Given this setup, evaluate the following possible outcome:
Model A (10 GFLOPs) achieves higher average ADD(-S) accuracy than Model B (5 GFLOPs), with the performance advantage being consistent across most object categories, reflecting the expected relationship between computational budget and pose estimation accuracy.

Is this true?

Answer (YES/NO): YES